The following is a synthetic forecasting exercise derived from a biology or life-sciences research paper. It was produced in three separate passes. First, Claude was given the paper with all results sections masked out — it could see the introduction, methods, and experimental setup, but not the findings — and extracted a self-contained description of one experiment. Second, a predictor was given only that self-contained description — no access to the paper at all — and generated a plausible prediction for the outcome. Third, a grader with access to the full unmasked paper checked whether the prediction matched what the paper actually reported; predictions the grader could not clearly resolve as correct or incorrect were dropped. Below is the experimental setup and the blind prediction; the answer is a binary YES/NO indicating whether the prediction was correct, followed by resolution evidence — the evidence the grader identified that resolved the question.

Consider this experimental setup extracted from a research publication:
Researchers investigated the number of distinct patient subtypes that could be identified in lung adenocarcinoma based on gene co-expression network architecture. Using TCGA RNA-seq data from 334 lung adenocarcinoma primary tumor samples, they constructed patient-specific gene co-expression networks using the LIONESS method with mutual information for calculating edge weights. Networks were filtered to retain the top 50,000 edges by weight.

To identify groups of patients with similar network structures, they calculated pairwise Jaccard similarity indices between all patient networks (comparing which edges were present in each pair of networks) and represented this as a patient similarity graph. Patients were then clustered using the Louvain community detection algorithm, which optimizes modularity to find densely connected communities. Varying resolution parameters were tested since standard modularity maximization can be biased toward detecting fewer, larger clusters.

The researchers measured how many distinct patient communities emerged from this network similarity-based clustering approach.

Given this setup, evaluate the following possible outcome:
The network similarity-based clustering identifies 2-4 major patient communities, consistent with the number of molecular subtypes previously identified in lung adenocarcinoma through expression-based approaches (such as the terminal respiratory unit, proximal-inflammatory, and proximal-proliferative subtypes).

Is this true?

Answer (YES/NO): NO